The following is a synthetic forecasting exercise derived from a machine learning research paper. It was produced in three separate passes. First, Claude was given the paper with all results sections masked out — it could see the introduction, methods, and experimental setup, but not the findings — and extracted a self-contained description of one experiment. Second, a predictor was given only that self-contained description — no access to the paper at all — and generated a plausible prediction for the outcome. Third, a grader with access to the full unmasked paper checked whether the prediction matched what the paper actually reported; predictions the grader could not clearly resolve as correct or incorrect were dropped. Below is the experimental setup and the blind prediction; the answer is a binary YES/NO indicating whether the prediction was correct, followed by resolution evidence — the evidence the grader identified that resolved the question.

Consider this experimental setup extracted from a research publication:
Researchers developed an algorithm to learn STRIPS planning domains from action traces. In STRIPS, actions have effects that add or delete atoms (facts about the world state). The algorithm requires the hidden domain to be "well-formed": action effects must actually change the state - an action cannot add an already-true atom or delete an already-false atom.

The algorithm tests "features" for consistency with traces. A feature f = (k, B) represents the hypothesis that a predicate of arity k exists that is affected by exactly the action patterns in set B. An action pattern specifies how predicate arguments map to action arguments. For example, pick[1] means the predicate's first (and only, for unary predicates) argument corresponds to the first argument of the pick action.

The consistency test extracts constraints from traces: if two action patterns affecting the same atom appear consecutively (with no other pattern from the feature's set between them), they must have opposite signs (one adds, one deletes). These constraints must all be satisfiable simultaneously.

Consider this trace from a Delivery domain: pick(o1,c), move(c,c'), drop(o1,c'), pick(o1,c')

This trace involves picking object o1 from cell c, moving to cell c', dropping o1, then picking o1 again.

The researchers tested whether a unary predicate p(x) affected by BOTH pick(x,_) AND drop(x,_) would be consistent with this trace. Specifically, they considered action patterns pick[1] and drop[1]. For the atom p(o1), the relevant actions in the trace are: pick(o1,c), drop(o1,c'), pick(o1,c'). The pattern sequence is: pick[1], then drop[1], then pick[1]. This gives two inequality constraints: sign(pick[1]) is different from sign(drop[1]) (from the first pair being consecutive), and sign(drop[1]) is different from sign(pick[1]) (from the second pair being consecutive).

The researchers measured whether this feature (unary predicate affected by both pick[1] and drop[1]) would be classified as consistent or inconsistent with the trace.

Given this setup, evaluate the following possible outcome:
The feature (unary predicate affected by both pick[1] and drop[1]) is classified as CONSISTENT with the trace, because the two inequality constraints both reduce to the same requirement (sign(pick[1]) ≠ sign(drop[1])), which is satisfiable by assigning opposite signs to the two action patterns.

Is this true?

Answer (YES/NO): YES